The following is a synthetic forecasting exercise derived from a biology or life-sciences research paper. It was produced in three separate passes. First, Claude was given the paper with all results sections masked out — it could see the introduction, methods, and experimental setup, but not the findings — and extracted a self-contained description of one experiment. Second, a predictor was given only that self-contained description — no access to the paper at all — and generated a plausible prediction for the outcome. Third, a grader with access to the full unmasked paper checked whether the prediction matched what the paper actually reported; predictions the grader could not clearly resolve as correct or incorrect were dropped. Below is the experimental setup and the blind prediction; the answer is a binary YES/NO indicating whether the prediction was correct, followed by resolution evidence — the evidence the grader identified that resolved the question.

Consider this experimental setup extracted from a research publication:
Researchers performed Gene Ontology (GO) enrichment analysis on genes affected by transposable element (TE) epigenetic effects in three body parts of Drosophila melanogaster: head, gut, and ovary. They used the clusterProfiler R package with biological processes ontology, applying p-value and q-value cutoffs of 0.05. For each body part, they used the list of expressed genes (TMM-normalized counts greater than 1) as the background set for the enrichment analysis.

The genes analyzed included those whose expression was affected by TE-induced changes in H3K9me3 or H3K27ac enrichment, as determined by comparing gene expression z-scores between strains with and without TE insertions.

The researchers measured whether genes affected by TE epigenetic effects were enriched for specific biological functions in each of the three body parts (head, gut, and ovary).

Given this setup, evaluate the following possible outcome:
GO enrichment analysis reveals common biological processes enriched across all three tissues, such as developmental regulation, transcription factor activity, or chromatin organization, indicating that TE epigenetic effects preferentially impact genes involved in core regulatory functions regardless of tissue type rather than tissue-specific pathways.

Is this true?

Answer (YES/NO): NO